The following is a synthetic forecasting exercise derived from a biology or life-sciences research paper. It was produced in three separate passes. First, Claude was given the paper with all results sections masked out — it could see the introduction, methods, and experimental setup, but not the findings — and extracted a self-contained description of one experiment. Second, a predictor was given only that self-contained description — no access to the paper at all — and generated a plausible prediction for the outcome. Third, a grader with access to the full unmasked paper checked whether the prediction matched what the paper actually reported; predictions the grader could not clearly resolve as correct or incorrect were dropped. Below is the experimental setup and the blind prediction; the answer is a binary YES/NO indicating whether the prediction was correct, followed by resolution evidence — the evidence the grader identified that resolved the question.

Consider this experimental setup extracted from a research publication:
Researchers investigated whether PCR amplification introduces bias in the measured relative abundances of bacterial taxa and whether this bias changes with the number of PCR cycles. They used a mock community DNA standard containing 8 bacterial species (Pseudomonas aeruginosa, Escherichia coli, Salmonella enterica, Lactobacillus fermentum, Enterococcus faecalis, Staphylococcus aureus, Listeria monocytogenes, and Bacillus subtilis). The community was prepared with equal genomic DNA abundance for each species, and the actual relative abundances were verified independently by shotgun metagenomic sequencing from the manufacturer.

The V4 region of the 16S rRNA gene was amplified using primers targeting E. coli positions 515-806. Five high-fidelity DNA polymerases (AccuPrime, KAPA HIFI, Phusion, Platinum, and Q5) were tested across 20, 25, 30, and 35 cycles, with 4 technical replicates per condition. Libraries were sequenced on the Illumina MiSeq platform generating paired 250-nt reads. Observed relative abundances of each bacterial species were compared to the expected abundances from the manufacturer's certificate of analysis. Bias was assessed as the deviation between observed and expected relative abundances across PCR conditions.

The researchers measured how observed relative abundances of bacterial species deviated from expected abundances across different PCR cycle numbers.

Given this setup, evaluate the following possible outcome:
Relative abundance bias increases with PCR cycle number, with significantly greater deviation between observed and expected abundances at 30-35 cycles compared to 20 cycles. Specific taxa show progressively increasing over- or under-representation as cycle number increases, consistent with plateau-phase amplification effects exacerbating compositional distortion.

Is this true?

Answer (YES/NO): NO